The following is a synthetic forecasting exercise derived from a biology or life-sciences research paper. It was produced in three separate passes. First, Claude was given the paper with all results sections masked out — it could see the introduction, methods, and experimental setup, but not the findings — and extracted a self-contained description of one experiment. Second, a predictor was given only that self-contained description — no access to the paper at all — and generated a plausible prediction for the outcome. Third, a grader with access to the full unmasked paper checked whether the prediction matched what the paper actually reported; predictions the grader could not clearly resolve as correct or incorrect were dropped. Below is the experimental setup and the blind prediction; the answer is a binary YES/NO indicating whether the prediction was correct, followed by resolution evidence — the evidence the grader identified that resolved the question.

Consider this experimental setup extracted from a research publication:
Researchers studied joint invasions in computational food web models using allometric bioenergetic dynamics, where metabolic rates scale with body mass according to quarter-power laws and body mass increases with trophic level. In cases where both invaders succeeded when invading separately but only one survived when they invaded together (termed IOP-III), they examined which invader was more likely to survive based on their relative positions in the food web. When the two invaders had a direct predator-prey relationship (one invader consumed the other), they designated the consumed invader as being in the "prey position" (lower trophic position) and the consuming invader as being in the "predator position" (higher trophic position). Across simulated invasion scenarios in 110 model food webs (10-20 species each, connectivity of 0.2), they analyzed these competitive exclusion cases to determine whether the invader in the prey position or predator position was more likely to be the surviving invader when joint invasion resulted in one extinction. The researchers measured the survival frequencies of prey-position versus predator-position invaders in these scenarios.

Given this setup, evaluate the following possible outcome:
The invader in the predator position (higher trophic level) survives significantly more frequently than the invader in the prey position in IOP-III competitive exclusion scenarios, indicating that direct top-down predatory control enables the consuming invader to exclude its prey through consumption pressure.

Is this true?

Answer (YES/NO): NO